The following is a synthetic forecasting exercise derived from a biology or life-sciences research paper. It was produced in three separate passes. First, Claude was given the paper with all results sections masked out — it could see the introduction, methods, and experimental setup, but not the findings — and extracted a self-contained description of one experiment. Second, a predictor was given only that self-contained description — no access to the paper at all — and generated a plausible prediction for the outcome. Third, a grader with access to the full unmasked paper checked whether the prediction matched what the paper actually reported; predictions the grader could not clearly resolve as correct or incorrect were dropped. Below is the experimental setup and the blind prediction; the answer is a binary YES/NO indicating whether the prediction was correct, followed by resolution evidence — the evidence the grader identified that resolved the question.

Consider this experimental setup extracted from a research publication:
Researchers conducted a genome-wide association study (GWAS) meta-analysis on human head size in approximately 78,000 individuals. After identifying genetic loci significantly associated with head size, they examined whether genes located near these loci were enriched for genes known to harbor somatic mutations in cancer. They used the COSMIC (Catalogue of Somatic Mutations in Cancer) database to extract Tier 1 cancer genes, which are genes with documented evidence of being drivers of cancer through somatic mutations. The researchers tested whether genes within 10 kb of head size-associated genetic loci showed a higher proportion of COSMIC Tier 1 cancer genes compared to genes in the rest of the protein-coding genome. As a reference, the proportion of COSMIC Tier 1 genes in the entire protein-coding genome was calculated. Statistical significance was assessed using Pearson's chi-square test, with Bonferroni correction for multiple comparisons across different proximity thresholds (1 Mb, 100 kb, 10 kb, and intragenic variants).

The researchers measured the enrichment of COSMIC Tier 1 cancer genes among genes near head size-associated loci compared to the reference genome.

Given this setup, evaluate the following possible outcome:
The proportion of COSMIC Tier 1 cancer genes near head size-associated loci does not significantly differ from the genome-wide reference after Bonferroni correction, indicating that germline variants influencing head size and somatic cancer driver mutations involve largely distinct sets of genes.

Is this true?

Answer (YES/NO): NO